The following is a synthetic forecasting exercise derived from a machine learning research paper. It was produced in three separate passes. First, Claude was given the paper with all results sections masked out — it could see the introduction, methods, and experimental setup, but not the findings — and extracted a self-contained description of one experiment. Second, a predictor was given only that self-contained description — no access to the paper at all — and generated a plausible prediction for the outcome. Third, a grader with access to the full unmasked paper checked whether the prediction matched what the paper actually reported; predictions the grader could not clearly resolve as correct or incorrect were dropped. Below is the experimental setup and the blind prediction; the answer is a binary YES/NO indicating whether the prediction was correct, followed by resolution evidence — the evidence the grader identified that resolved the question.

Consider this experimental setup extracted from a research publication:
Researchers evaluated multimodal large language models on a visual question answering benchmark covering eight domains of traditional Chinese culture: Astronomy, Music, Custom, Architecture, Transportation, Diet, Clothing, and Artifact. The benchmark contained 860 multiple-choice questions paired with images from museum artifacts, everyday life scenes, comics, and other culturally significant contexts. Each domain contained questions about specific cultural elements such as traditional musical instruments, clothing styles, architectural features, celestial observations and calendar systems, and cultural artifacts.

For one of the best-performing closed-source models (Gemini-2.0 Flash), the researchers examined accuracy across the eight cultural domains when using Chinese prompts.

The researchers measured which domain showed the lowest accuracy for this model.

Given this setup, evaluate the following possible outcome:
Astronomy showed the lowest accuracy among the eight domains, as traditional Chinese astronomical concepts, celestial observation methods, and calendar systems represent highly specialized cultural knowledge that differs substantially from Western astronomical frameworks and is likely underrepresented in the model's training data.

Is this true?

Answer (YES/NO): YES